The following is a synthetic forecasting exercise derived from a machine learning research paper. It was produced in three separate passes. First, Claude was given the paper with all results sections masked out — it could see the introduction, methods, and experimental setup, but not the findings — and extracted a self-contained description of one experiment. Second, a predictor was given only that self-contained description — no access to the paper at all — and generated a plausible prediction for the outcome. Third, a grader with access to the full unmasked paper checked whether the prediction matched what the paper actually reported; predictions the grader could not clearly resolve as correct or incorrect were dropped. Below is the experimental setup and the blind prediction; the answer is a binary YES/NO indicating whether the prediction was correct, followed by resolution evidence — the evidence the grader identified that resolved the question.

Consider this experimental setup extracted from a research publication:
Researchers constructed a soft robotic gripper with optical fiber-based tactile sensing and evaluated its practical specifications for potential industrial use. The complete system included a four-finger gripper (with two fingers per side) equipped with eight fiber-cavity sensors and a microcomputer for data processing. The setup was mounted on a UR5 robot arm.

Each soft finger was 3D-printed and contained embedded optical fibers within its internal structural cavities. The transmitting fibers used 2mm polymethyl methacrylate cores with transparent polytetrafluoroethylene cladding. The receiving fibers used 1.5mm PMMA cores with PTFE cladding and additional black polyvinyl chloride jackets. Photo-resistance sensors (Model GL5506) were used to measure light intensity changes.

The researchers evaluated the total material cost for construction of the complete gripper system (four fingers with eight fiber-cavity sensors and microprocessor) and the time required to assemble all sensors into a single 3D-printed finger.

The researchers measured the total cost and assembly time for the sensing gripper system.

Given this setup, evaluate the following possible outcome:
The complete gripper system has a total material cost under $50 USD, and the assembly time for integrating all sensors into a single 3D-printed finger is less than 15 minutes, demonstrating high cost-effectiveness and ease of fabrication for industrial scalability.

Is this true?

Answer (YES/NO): YES